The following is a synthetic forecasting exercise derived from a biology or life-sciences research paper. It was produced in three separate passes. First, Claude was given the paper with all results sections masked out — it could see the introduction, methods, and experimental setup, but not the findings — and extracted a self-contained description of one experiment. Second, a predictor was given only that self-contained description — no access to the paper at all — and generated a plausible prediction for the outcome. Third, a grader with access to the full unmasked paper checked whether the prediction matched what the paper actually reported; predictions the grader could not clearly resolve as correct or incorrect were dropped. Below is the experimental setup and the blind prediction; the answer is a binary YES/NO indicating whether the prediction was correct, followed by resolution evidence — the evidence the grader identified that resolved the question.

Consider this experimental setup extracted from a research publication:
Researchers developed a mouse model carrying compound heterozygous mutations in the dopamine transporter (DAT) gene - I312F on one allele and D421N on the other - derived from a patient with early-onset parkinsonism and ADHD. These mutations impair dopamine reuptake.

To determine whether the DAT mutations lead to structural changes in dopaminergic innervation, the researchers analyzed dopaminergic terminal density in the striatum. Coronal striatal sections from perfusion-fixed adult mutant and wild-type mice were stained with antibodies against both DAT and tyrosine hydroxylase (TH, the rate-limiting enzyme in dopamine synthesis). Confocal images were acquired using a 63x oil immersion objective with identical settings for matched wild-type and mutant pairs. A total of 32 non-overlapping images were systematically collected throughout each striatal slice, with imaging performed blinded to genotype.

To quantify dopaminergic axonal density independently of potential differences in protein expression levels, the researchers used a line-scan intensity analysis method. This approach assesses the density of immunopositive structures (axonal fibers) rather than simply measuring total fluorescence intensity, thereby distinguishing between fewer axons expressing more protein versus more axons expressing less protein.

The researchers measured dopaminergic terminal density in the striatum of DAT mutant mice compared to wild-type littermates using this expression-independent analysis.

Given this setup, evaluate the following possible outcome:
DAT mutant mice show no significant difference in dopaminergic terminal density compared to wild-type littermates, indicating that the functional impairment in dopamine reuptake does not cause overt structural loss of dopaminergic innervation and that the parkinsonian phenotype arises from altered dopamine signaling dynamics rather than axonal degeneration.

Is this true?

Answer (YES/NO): NO